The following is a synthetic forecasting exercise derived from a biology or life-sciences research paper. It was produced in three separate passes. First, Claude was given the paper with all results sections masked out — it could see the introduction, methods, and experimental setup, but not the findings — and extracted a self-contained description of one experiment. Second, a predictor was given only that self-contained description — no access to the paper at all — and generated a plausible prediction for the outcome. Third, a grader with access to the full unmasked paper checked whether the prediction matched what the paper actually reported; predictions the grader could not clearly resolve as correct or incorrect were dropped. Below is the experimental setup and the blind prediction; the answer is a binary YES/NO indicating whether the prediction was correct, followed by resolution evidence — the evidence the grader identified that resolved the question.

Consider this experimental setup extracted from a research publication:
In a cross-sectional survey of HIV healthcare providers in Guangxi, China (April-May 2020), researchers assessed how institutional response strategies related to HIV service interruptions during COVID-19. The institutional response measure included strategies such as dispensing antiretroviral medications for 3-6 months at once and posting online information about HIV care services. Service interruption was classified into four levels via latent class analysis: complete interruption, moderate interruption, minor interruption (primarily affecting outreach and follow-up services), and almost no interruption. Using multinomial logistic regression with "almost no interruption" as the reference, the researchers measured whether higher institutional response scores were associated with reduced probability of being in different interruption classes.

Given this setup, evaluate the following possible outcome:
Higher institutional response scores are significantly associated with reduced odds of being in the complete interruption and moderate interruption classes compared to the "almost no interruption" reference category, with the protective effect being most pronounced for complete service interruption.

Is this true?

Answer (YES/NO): NO